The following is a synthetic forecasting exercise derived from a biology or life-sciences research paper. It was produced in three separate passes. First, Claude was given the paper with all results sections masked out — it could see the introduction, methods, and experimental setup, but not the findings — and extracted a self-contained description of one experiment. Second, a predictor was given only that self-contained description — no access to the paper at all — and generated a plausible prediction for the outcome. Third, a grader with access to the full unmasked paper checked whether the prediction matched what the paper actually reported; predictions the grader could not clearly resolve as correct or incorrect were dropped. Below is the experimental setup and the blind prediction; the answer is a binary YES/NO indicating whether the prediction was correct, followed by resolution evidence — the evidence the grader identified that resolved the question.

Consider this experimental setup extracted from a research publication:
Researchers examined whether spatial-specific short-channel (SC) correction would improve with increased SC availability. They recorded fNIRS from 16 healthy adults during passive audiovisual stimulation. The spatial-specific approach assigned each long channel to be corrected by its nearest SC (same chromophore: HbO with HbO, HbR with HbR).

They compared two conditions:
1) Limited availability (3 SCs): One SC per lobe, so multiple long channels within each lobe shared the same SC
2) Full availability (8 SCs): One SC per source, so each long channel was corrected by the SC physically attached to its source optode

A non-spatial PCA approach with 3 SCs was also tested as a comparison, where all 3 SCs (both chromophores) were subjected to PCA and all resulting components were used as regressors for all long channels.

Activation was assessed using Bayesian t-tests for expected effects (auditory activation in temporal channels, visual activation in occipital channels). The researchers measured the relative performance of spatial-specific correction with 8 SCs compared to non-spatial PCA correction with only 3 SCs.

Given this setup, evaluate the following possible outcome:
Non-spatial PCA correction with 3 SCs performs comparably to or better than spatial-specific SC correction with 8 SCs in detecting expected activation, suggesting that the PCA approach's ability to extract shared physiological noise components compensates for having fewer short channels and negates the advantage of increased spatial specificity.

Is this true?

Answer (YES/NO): YES